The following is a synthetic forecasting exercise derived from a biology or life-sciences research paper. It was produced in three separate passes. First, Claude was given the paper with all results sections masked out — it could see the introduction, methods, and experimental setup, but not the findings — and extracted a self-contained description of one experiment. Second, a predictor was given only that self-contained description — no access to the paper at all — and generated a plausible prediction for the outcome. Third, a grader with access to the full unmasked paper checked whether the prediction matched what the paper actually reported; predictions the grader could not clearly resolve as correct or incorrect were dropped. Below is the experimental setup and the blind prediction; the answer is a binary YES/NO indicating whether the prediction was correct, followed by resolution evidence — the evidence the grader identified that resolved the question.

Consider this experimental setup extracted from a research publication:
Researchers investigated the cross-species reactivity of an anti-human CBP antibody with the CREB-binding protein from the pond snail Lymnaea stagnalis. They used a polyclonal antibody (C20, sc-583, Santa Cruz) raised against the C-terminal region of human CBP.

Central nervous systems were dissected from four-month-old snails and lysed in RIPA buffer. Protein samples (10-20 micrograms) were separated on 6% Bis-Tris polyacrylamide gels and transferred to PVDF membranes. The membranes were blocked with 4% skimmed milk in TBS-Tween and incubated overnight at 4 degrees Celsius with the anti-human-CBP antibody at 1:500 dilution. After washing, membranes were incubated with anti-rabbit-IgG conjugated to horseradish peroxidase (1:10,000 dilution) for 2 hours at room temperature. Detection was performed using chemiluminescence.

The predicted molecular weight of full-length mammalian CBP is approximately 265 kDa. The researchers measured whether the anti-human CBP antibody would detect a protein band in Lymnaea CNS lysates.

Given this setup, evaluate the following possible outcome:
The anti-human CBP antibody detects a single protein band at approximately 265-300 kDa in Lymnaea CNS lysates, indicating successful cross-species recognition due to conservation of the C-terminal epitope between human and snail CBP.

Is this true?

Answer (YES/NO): NO